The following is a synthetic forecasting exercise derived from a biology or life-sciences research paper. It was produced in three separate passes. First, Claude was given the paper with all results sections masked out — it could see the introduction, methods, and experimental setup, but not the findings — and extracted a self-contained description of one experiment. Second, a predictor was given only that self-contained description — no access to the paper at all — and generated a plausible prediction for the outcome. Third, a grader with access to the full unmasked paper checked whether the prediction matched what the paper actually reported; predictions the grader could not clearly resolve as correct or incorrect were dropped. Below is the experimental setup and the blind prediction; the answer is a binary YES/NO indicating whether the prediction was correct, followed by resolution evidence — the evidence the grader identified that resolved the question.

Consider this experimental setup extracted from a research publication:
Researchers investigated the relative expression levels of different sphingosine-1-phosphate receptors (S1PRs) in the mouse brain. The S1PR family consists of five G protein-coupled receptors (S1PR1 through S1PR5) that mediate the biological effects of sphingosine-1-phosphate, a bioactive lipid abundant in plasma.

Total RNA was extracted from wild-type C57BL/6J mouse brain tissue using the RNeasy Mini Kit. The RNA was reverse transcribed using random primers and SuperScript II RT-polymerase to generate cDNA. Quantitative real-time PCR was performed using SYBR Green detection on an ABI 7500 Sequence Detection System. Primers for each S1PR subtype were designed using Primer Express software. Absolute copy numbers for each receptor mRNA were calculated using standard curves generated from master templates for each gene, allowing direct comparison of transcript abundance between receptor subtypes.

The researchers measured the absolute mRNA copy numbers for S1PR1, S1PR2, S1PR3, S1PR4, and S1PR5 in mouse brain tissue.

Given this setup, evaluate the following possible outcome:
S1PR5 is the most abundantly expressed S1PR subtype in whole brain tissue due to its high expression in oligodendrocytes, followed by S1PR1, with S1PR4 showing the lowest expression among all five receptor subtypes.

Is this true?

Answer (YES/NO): NO